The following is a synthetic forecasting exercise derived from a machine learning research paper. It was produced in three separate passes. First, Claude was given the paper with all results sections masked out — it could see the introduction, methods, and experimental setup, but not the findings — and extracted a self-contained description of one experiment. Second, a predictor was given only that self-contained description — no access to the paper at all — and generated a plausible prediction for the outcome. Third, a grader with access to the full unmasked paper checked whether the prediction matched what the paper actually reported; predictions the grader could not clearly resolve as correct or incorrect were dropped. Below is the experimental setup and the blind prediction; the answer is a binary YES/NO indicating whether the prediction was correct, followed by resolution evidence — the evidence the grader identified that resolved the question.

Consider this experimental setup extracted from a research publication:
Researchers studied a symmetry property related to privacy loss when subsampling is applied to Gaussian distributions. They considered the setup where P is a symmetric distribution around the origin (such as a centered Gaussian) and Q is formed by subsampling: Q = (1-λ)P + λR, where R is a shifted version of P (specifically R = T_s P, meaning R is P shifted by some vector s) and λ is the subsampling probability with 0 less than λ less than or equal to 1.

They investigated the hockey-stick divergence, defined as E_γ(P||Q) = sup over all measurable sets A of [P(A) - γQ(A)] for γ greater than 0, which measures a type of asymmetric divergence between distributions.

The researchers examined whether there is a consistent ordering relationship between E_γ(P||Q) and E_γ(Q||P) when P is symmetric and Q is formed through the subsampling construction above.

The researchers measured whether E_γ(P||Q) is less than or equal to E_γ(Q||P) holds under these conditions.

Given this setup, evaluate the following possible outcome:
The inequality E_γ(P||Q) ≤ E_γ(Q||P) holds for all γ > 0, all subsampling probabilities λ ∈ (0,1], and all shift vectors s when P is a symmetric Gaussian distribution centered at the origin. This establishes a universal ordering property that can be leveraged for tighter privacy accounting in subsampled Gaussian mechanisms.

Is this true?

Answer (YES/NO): NO